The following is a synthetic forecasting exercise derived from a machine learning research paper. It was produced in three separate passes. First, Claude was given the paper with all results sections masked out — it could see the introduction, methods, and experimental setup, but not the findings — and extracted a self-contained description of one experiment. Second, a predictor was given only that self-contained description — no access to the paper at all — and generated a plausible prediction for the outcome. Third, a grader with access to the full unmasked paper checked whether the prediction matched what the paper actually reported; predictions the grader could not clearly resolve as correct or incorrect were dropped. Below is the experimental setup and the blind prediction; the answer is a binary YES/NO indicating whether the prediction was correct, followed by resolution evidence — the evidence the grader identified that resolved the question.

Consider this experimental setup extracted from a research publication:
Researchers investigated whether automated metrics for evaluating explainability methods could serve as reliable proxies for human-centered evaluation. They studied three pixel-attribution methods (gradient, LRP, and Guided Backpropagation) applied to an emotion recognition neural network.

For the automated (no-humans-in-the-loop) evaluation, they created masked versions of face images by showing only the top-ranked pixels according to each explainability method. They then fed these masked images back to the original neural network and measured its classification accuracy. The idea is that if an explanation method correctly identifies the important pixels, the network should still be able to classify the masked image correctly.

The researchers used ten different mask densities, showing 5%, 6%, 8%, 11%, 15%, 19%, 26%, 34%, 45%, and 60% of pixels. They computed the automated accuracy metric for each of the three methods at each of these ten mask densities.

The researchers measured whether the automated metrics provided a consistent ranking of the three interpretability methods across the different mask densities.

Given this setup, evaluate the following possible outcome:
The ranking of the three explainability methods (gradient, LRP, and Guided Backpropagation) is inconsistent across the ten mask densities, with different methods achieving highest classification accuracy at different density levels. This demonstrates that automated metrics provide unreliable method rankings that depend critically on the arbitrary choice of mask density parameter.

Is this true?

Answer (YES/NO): YES